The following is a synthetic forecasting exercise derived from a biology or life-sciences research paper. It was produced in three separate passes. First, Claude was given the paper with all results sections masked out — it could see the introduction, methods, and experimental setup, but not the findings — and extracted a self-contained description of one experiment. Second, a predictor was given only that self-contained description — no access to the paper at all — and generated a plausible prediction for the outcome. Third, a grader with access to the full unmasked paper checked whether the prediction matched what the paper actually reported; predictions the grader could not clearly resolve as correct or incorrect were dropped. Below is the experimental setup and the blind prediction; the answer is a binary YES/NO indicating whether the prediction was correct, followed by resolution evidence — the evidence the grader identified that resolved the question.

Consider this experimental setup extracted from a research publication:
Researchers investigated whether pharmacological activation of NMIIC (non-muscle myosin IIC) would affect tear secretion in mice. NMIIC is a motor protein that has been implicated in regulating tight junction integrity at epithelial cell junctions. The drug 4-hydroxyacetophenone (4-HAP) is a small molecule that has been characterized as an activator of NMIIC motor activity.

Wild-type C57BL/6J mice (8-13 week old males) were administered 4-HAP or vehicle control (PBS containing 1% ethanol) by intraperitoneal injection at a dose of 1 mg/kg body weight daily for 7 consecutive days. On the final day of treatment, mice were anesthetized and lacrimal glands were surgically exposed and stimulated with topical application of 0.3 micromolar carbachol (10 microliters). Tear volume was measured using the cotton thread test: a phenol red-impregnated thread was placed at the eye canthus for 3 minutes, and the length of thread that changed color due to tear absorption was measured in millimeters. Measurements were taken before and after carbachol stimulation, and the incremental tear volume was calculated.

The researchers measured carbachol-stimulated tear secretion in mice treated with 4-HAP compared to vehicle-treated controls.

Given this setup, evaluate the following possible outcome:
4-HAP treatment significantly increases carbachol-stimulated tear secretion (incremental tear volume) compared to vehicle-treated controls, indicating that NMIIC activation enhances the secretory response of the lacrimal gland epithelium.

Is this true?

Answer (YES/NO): NO